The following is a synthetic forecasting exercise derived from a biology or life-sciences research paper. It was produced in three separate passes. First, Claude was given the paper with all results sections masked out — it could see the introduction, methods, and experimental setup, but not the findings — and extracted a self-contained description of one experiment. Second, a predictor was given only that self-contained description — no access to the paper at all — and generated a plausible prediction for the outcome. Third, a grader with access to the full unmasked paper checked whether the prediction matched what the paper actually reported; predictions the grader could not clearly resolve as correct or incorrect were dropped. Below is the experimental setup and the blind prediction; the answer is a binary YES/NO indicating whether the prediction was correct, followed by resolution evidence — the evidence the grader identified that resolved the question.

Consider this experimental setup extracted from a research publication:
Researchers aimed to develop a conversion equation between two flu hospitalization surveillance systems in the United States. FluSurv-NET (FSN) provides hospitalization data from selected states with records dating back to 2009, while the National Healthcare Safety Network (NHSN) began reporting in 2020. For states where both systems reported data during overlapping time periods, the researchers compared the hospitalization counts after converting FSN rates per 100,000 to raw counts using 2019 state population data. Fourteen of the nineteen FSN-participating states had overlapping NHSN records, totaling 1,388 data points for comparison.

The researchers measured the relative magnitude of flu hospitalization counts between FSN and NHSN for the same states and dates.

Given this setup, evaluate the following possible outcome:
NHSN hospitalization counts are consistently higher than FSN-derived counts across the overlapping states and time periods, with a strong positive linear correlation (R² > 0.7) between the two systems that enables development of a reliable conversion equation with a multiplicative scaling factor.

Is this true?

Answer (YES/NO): NO